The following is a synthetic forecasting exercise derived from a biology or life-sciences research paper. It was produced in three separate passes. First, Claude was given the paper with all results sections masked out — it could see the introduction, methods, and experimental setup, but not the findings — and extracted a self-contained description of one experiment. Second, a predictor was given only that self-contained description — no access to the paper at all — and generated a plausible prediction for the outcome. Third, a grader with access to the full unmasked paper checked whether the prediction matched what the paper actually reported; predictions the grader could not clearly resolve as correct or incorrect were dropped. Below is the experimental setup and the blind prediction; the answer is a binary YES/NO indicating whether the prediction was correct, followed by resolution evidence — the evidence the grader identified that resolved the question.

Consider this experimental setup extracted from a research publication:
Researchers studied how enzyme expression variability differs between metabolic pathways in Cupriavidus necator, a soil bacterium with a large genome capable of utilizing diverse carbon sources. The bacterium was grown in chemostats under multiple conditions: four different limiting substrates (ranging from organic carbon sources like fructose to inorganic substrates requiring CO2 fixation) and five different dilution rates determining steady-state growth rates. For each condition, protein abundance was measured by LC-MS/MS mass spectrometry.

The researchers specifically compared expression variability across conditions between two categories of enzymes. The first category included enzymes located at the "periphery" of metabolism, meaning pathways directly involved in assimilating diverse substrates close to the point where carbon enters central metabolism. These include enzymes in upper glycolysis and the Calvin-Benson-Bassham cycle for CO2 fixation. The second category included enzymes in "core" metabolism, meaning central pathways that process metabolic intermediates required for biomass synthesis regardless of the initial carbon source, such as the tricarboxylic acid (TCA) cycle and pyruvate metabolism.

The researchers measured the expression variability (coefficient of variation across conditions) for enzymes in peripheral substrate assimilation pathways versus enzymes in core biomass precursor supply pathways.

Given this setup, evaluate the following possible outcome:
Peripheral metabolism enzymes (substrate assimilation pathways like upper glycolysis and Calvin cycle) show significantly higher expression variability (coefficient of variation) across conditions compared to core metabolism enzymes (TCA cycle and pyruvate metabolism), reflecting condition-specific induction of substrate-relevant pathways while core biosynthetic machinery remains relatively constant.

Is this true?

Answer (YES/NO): YES